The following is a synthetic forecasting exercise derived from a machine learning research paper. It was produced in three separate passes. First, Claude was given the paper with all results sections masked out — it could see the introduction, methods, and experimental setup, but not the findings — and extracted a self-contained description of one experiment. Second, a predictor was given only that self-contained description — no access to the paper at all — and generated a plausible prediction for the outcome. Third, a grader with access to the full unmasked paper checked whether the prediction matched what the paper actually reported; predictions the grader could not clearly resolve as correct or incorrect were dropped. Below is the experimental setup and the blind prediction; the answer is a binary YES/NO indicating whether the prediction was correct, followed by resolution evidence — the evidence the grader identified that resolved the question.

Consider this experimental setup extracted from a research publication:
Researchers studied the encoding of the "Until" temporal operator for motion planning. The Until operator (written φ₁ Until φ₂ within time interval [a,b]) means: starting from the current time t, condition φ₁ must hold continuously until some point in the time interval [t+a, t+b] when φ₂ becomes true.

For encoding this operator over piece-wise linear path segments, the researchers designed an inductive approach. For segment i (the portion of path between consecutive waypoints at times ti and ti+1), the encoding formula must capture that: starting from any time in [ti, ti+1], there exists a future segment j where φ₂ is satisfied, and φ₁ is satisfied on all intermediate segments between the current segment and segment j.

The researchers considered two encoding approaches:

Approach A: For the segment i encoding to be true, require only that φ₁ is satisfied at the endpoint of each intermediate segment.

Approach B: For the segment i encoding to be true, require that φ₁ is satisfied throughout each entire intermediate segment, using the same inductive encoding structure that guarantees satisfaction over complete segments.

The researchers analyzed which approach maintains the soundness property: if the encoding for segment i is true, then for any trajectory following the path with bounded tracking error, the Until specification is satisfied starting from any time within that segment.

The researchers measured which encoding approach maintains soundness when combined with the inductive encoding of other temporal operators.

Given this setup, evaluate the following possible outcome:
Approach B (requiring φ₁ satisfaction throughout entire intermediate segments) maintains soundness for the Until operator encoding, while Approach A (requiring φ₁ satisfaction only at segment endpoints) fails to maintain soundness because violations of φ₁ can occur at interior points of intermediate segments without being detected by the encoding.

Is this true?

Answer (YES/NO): YES